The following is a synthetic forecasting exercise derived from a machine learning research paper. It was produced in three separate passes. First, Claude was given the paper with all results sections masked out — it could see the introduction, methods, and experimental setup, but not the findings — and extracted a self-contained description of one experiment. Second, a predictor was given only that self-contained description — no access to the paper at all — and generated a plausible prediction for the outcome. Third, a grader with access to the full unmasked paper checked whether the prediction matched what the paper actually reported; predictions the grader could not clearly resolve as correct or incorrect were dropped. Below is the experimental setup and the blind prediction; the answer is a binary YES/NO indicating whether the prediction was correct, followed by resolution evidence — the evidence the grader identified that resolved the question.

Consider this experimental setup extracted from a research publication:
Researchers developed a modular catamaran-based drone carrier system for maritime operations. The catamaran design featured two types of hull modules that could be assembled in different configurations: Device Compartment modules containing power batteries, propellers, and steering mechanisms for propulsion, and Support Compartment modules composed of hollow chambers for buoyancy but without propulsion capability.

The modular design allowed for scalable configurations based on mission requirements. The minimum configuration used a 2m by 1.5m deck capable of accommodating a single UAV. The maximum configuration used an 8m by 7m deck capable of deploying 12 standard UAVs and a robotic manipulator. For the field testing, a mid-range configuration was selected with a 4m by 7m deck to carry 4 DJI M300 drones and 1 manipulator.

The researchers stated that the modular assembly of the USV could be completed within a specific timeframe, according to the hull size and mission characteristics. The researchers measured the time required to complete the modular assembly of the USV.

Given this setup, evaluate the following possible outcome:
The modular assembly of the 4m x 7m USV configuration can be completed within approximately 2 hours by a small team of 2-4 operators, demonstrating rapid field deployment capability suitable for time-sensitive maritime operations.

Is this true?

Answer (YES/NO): NO